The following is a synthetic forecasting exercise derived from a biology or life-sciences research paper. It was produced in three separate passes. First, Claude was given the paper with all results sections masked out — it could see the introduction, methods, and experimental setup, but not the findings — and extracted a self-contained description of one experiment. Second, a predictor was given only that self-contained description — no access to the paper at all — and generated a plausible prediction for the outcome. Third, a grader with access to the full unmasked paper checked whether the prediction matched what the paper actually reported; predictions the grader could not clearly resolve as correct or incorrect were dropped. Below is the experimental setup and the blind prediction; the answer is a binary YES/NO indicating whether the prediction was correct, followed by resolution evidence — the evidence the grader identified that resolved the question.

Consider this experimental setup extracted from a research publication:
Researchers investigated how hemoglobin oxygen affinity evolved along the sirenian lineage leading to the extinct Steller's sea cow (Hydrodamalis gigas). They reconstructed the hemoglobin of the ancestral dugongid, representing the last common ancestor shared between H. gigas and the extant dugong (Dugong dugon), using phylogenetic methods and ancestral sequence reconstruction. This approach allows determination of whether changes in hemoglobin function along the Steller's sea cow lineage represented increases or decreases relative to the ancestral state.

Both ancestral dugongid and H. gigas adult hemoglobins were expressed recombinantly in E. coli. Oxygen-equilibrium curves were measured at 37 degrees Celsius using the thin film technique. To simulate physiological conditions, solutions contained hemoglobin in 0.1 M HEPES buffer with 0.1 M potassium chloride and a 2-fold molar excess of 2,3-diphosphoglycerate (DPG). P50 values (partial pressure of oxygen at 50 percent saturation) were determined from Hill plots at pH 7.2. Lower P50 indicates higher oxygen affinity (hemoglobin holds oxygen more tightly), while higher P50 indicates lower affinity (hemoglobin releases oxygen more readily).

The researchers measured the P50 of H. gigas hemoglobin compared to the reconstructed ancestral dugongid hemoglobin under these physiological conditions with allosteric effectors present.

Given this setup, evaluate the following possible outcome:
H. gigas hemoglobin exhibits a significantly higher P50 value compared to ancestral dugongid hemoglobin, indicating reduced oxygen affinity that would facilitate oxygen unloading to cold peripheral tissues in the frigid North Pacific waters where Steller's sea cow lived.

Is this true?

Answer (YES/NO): YES